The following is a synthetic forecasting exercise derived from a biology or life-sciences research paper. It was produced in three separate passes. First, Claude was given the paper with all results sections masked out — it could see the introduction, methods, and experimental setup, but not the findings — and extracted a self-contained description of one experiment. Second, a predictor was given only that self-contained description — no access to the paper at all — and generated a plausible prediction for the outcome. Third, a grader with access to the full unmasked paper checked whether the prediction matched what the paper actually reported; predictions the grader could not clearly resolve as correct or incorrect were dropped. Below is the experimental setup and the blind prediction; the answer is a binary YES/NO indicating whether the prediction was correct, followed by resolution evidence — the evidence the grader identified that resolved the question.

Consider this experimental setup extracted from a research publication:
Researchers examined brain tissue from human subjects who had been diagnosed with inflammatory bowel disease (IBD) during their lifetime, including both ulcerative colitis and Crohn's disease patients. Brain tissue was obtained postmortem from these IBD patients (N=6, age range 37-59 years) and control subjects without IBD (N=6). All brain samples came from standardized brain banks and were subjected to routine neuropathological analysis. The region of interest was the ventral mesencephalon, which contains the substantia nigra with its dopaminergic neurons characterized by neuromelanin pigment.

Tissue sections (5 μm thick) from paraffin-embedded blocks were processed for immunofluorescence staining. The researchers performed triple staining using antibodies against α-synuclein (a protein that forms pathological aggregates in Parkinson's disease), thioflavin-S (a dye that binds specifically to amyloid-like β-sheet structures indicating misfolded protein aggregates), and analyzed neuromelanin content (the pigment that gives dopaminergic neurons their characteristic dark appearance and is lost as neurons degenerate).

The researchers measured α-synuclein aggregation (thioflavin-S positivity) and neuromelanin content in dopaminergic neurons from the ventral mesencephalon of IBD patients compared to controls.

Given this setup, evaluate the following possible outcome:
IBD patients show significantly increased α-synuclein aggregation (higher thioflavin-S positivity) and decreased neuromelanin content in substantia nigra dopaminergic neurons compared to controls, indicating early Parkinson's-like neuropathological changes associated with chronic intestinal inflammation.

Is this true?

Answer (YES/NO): YES